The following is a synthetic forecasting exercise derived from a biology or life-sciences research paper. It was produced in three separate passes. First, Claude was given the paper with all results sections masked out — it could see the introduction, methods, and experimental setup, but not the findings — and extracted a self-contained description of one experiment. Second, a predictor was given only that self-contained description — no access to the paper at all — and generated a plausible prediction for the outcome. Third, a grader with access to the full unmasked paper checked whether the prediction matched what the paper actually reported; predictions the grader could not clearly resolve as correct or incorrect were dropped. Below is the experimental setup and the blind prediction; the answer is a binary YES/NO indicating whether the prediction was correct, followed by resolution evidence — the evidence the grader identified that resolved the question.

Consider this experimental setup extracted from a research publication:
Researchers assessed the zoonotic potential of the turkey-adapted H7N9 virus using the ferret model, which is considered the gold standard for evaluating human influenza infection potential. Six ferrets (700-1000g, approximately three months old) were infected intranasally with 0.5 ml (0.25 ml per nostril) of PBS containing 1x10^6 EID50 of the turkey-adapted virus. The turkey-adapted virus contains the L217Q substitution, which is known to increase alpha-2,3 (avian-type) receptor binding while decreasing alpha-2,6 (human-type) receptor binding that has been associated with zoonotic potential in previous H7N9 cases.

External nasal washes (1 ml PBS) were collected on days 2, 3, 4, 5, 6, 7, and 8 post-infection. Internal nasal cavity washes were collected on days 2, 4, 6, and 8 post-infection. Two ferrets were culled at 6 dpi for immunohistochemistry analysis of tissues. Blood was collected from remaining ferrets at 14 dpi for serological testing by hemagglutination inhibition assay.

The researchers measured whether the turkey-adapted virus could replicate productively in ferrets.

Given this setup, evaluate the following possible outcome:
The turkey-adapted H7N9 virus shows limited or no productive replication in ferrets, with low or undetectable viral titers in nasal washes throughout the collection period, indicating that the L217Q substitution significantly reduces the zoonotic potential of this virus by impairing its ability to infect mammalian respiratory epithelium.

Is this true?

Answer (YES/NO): NO